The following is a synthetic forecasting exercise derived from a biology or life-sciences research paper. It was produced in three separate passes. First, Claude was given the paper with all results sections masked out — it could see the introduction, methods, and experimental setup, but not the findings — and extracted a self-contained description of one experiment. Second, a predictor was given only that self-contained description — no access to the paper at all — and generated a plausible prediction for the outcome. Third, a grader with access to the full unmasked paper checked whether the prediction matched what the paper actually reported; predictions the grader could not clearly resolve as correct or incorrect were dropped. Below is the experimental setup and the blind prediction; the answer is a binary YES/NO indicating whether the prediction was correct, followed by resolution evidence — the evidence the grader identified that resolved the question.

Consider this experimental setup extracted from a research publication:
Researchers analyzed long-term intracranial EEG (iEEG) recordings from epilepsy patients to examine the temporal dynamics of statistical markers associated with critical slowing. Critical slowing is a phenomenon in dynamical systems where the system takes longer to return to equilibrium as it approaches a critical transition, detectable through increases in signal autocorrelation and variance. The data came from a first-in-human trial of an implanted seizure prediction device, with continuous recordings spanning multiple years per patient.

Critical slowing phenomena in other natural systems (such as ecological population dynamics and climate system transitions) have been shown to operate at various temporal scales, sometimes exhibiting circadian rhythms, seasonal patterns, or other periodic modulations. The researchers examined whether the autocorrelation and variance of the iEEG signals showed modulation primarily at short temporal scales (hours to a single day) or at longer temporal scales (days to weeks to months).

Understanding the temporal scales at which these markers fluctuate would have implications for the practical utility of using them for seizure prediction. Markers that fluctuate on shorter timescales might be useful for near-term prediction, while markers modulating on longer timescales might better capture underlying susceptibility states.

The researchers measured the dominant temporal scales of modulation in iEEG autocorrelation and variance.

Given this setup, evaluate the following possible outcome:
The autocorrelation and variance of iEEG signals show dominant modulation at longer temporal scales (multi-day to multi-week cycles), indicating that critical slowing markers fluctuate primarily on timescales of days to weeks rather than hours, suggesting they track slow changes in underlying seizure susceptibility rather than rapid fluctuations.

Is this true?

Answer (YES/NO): NO